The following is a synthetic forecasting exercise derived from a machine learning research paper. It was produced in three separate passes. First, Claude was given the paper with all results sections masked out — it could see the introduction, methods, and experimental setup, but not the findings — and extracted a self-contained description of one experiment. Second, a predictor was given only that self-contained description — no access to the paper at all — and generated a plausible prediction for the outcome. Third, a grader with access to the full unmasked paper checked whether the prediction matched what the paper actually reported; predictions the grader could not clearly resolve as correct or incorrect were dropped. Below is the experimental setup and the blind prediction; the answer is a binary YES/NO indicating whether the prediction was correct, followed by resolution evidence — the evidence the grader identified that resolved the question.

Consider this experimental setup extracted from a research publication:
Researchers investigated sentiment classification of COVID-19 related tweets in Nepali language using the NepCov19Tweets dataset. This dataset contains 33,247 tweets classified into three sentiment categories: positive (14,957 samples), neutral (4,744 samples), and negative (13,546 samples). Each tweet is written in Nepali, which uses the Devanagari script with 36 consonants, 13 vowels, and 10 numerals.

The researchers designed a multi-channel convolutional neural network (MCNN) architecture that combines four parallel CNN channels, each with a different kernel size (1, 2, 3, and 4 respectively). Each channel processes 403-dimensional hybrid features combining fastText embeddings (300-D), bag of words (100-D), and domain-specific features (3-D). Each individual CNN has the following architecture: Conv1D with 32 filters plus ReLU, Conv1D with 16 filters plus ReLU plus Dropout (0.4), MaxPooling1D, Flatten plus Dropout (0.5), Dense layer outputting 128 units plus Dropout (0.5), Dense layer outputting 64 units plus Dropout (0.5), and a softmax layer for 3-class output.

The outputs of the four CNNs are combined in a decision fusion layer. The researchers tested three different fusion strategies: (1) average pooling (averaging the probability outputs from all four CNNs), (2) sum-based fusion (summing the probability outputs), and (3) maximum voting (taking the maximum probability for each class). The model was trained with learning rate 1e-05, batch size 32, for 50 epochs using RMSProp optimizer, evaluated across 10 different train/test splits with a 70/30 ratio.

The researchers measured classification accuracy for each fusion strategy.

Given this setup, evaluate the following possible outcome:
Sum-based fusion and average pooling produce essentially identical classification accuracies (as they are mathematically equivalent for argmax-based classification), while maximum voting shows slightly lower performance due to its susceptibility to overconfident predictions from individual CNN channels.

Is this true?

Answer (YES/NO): YES